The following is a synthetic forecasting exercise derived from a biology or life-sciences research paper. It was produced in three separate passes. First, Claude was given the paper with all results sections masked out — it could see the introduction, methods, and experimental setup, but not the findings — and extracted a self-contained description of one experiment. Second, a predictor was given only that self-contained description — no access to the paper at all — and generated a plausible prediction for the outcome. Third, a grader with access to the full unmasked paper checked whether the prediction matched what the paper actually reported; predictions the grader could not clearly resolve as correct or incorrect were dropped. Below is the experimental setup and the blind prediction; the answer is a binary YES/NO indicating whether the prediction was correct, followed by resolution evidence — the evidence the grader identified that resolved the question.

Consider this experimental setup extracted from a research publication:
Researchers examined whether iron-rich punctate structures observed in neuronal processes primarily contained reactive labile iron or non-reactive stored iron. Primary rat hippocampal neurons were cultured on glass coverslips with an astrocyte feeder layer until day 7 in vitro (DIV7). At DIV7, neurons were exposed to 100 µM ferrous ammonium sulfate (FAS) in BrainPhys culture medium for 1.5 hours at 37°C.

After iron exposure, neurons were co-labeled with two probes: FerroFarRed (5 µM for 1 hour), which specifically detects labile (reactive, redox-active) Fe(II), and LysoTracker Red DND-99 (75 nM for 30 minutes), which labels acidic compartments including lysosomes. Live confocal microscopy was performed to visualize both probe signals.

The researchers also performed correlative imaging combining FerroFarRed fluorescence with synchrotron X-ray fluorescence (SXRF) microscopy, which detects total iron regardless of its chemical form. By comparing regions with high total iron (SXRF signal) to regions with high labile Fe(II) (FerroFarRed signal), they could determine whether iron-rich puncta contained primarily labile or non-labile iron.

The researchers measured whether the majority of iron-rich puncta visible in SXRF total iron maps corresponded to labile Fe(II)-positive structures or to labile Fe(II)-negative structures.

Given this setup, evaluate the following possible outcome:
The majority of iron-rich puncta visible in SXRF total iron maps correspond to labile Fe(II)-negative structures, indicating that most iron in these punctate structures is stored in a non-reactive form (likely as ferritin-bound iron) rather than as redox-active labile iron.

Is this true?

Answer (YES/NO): YES